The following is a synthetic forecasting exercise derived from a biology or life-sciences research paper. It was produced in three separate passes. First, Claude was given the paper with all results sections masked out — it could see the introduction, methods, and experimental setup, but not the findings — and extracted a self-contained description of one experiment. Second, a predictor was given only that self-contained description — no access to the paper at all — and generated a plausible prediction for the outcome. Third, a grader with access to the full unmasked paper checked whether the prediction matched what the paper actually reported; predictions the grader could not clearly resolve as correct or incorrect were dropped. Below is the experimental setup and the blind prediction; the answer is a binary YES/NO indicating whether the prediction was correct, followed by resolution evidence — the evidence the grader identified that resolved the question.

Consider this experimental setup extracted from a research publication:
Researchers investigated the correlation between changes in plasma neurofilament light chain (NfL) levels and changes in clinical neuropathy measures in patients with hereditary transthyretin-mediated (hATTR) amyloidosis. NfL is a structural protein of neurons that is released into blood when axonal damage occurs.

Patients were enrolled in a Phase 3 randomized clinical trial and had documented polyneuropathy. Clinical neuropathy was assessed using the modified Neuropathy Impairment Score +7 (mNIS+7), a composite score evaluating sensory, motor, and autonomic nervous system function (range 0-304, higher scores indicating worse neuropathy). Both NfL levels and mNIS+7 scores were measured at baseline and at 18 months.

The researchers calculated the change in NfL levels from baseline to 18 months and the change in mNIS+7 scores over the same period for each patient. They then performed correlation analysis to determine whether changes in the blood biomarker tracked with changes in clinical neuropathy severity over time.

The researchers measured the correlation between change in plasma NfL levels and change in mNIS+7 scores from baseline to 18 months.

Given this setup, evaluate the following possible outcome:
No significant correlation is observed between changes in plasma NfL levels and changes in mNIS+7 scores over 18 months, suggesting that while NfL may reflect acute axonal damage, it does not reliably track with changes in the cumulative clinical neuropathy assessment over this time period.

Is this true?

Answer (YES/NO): NO